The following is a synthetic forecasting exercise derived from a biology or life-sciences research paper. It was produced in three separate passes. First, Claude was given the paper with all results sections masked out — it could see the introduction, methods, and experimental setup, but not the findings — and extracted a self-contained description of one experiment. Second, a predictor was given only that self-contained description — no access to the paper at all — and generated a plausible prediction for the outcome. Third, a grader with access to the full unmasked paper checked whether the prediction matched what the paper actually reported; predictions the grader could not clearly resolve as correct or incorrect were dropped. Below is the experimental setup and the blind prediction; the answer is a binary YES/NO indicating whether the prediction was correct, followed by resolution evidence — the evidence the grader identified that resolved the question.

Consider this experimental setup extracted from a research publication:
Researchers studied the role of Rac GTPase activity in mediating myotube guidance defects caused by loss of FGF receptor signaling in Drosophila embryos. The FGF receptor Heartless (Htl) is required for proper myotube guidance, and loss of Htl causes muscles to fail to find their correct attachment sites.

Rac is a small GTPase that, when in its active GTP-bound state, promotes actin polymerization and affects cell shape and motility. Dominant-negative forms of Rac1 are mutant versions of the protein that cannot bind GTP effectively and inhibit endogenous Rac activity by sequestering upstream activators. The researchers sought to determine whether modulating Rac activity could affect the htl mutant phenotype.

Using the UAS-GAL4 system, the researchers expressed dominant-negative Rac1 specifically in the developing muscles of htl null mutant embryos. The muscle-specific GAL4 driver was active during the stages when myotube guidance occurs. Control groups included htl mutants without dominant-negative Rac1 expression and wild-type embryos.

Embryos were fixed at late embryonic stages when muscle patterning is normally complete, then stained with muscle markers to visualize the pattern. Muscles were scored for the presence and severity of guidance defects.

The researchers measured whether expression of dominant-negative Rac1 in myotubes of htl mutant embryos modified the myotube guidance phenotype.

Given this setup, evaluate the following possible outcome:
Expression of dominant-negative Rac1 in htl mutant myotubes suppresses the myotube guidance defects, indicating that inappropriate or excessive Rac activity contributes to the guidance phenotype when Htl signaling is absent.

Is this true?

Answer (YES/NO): YES